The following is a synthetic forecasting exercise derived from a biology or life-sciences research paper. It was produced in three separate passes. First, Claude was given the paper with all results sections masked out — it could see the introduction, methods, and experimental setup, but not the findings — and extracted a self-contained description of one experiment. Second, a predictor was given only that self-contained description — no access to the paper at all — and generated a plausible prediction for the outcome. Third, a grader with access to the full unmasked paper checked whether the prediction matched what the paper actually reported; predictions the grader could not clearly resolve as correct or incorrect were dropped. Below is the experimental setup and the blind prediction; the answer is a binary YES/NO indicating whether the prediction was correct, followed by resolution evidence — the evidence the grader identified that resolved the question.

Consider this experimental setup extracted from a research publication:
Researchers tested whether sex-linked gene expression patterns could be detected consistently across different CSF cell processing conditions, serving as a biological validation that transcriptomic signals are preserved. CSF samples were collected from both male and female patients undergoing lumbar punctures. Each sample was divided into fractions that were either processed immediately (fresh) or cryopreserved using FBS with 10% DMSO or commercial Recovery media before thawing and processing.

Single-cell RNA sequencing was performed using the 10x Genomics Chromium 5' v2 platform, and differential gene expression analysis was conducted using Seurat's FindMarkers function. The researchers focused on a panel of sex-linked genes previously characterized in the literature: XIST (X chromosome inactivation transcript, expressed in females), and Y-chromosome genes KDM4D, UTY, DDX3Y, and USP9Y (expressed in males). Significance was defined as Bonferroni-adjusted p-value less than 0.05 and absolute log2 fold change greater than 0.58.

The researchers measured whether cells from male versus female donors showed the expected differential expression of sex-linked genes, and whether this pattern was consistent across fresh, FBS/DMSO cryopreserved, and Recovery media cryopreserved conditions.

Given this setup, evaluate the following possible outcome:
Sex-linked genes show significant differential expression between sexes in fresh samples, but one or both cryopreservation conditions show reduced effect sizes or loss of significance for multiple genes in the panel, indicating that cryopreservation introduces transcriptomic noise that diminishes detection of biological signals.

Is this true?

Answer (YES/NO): NO